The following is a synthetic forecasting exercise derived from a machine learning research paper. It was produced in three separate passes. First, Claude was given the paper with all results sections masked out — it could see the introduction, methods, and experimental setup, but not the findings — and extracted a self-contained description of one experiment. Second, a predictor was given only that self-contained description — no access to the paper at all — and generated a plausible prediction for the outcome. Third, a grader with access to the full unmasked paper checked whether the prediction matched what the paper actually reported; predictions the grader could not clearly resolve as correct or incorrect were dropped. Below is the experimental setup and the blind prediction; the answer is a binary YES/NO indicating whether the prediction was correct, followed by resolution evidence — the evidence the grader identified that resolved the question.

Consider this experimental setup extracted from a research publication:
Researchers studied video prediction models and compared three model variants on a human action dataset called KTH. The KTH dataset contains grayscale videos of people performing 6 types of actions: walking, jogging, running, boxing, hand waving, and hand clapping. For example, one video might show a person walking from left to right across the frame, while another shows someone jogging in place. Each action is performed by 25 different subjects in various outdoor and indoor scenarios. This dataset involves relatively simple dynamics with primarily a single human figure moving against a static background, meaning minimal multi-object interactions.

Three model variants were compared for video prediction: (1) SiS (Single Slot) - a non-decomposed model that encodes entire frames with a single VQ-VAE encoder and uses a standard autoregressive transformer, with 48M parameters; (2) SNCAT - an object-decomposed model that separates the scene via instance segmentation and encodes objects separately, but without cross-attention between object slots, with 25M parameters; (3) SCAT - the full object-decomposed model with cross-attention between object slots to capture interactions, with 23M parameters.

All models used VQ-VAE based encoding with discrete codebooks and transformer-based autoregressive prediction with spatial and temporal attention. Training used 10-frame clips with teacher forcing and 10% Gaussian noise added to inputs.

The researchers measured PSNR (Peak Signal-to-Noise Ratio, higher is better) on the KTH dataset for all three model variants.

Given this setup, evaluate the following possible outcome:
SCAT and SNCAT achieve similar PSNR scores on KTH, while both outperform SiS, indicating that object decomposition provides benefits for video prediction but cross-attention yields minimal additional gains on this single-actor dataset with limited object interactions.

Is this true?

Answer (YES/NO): YES